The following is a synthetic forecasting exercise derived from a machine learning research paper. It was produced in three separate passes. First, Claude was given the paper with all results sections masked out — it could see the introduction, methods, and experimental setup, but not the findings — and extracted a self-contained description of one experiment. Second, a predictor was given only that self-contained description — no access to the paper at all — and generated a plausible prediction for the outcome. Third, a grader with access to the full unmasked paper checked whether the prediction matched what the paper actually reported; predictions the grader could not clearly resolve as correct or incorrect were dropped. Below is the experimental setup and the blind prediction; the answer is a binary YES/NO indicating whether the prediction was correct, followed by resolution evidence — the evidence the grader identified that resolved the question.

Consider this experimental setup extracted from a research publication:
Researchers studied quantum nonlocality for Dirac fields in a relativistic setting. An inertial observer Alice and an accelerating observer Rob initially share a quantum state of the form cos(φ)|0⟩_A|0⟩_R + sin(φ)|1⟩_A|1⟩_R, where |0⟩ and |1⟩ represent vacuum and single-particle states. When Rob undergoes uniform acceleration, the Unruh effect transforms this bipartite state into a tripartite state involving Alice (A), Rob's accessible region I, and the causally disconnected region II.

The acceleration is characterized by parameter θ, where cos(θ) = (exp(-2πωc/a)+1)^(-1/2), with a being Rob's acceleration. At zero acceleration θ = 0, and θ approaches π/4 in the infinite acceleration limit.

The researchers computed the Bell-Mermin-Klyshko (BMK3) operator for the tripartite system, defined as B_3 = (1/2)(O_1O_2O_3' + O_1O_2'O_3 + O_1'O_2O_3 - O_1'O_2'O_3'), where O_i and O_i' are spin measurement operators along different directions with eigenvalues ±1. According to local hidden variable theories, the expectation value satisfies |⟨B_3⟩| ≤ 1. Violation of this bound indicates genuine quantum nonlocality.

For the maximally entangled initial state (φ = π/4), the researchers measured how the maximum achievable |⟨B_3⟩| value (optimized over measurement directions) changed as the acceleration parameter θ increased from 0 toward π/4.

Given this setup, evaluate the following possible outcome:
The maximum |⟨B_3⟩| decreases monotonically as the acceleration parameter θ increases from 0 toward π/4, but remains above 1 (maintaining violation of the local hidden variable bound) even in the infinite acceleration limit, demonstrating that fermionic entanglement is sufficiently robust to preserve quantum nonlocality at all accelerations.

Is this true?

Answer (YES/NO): NO